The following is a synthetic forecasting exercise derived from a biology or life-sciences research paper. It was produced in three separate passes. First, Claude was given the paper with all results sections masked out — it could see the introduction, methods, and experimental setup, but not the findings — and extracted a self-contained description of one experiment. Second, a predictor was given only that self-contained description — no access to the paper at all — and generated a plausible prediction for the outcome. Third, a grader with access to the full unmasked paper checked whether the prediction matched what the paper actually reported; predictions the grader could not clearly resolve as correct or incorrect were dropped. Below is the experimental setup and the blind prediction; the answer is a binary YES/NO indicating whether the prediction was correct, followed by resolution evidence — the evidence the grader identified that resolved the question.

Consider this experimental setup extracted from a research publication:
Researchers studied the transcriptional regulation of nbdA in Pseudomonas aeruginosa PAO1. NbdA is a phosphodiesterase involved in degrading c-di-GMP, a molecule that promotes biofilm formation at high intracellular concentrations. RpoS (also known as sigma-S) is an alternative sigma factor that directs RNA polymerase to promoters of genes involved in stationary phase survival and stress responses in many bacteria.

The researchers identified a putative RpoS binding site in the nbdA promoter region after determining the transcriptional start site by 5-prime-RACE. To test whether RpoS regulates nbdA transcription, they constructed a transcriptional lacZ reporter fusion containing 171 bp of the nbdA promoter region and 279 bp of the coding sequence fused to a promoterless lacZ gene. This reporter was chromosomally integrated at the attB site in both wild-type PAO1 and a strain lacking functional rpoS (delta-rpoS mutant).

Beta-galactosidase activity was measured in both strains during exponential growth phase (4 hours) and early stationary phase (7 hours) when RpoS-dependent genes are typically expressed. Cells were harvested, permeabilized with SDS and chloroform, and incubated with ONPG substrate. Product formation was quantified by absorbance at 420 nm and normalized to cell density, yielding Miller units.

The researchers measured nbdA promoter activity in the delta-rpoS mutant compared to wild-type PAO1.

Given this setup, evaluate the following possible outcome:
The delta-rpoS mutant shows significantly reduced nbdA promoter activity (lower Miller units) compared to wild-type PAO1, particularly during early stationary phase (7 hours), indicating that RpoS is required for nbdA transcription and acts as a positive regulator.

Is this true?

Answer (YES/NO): YES